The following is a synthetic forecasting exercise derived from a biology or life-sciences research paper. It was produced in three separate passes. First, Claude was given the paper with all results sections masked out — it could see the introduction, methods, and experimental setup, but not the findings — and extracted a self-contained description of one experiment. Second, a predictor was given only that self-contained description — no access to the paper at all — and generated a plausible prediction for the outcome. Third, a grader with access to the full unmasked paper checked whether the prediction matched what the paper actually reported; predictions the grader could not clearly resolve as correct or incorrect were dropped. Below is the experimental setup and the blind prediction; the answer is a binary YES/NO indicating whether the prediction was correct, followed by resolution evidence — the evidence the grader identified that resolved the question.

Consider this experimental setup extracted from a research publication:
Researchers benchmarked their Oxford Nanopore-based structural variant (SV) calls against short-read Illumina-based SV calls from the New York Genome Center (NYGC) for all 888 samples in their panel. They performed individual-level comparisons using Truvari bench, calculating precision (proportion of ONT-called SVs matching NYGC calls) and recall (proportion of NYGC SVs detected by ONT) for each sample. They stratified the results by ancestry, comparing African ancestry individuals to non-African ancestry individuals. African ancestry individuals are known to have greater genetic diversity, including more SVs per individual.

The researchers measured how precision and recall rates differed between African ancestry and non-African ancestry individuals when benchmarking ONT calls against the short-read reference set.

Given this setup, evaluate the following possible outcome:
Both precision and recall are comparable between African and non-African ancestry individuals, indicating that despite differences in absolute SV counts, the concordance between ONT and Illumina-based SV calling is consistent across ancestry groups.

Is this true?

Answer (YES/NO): NO